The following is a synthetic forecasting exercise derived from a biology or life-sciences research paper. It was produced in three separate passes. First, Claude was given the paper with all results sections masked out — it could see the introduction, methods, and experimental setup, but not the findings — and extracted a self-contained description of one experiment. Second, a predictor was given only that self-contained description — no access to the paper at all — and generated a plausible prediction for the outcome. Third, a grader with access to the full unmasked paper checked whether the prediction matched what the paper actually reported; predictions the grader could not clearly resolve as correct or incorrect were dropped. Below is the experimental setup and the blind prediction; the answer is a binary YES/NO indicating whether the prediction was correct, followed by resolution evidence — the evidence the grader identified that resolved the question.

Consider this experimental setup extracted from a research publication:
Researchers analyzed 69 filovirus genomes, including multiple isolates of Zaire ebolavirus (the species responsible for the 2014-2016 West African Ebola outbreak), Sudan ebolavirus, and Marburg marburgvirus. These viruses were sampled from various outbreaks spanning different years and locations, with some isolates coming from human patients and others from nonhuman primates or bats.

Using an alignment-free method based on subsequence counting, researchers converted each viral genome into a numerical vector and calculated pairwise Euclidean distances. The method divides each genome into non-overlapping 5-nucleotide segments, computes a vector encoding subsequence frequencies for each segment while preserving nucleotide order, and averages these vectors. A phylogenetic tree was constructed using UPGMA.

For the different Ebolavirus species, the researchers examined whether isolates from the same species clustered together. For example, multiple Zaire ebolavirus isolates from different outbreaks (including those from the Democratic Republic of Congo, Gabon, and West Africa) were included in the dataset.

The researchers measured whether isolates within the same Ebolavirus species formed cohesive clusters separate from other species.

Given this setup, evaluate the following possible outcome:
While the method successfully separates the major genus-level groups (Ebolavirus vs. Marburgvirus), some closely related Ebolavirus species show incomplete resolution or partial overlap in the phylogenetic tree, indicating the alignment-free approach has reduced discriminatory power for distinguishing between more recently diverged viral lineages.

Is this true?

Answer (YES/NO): NO